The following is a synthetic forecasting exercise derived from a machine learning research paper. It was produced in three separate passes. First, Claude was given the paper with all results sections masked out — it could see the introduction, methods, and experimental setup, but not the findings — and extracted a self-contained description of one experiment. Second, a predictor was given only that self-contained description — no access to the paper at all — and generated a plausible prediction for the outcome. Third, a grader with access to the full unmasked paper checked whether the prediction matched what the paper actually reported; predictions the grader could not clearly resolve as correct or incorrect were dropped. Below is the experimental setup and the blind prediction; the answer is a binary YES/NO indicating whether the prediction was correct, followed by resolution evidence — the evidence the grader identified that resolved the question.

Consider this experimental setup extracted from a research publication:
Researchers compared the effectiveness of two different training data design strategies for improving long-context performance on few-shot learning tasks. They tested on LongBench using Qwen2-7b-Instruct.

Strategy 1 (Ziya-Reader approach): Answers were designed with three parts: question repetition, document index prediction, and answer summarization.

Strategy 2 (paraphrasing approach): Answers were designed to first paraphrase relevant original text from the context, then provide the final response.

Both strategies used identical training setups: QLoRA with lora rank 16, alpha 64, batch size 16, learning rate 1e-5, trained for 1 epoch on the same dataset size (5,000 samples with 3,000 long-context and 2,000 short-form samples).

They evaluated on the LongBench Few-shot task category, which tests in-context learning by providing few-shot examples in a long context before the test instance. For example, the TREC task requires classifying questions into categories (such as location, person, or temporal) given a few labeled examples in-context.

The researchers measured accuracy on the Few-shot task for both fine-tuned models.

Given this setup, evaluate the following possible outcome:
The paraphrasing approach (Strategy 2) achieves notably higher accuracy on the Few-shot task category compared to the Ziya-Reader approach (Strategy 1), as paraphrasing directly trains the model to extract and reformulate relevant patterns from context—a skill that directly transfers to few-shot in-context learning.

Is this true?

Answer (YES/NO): NO